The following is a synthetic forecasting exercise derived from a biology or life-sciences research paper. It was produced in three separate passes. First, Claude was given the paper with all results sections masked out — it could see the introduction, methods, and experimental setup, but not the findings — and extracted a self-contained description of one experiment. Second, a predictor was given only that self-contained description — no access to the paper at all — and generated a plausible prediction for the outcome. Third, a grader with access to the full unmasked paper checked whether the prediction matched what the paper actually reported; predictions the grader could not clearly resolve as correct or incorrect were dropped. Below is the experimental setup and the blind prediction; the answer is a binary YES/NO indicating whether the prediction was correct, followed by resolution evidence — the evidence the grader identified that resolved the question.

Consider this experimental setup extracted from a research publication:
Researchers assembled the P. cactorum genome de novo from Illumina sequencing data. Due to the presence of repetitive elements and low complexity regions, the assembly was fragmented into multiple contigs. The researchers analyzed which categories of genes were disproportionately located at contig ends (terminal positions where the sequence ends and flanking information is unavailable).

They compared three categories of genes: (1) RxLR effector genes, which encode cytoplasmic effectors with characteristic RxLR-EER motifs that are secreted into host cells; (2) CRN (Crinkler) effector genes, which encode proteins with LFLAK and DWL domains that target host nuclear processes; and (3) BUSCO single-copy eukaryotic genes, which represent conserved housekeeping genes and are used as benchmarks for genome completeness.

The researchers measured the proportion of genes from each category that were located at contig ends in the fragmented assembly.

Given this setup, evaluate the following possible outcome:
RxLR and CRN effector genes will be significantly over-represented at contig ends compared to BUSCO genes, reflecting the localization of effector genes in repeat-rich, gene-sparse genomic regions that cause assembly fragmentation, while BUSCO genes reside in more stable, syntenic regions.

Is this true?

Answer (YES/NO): YES